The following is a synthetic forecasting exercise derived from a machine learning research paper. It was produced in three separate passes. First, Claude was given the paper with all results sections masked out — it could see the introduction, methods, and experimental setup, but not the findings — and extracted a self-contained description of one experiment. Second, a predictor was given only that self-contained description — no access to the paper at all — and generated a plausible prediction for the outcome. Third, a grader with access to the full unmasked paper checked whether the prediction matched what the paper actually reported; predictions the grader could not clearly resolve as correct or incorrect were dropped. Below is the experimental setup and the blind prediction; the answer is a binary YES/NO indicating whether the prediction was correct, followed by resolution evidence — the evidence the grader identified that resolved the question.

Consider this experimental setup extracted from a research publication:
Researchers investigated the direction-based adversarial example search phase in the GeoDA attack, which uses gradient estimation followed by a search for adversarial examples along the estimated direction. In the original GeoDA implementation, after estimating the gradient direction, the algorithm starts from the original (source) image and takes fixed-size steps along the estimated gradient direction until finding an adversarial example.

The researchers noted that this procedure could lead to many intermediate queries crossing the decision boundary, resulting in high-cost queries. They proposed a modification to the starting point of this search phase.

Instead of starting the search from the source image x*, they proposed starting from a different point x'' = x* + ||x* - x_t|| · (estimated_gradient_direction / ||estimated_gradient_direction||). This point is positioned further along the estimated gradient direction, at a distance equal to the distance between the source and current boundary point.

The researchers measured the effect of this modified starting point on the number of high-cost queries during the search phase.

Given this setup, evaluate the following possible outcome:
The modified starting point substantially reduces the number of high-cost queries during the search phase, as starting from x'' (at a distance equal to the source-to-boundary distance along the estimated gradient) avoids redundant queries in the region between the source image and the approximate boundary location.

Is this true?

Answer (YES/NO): YES